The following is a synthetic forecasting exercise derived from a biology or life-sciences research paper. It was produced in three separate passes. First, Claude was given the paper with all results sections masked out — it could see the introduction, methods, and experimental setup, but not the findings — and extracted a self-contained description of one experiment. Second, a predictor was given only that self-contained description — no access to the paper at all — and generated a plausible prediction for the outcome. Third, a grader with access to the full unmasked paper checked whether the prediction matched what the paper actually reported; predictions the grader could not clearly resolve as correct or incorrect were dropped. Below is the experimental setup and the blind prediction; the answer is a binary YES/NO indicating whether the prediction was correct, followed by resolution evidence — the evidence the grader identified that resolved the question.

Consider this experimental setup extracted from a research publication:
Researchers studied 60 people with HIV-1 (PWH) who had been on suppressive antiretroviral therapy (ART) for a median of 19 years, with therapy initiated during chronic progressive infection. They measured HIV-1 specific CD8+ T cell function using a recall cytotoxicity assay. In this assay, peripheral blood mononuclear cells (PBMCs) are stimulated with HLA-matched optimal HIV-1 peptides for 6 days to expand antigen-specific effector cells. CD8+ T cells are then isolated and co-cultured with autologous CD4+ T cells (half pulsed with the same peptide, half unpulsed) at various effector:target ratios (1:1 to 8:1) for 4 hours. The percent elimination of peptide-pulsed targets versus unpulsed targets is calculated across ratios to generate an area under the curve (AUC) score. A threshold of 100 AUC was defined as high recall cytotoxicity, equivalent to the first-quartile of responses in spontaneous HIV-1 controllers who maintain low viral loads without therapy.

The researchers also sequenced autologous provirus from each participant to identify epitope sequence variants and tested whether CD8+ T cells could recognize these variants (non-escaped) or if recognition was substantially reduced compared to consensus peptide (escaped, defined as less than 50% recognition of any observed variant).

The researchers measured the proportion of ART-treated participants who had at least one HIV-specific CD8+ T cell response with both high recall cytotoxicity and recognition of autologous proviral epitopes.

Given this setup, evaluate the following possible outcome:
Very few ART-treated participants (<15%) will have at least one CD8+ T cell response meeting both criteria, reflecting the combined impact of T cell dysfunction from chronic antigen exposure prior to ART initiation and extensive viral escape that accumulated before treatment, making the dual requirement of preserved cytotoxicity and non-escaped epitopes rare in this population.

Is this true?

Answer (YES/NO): NO